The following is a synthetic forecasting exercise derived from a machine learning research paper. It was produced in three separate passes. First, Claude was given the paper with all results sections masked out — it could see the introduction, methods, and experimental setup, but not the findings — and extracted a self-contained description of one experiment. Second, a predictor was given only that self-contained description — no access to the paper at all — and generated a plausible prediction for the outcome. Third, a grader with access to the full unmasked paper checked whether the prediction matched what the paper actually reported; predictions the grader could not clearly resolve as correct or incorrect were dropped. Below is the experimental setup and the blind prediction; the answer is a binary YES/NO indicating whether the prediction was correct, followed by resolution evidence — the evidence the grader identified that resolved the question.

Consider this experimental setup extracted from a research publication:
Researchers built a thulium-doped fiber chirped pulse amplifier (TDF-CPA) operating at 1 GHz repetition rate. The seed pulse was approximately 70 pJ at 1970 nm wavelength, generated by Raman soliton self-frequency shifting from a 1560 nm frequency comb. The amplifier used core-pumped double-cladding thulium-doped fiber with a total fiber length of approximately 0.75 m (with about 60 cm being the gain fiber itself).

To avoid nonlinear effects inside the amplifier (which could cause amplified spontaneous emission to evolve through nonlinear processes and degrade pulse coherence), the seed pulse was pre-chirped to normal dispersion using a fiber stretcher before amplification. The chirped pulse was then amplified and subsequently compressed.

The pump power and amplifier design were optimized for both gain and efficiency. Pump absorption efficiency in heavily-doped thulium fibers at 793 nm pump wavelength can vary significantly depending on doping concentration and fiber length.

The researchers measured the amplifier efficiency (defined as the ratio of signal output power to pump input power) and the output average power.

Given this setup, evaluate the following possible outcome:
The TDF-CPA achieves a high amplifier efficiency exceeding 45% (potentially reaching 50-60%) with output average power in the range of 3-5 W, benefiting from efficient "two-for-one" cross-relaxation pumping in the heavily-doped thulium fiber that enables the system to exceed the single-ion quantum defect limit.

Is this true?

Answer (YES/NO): NO